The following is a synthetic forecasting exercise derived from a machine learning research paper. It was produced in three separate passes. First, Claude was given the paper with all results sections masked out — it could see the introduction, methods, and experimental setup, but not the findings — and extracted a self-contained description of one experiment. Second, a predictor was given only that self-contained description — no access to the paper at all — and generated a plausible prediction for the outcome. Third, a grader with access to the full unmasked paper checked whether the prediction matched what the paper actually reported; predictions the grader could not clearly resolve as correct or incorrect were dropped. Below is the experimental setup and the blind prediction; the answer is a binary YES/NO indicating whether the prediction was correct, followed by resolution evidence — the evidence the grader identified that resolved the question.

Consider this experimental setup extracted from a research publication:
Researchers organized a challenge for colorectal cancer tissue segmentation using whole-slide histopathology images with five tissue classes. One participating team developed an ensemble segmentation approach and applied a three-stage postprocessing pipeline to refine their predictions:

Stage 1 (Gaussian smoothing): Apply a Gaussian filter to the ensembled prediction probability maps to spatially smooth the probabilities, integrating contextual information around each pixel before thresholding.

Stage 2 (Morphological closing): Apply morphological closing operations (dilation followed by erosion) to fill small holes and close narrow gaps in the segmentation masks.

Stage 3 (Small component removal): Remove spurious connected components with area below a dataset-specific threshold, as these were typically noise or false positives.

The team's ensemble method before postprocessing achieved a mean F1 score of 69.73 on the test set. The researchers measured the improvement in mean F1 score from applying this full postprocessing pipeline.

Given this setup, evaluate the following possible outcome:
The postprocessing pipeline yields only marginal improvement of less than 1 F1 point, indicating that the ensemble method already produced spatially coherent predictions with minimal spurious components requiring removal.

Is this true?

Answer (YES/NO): YES